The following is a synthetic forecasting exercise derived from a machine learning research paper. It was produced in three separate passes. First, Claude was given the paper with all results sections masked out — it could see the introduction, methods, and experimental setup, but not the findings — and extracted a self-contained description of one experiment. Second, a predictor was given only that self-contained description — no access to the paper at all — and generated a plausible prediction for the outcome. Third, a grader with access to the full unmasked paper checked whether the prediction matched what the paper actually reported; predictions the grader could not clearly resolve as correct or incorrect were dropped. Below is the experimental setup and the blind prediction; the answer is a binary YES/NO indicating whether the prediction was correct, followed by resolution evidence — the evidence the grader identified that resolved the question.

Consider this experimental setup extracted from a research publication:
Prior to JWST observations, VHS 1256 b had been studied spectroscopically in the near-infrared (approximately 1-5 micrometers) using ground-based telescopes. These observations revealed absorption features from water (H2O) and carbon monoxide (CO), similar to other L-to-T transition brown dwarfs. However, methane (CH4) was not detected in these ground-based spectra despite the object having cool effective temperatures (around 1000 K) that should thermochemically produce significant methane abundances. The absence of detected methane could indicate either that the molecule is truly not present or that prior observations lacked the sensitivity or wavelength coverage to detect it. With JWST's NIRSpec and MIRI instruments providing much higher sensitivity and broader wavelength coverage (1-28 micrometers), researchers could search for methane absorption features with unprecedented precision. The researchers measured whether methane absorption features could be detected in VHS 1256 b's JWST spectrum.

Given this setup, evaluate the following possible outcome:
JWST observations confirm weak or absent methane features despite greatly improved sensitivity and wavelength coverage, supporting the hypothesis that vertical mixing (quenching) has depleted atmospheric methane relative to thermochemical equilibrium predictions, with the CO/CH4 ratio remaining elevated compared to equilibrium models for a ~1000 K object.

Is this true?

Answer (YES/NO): YES